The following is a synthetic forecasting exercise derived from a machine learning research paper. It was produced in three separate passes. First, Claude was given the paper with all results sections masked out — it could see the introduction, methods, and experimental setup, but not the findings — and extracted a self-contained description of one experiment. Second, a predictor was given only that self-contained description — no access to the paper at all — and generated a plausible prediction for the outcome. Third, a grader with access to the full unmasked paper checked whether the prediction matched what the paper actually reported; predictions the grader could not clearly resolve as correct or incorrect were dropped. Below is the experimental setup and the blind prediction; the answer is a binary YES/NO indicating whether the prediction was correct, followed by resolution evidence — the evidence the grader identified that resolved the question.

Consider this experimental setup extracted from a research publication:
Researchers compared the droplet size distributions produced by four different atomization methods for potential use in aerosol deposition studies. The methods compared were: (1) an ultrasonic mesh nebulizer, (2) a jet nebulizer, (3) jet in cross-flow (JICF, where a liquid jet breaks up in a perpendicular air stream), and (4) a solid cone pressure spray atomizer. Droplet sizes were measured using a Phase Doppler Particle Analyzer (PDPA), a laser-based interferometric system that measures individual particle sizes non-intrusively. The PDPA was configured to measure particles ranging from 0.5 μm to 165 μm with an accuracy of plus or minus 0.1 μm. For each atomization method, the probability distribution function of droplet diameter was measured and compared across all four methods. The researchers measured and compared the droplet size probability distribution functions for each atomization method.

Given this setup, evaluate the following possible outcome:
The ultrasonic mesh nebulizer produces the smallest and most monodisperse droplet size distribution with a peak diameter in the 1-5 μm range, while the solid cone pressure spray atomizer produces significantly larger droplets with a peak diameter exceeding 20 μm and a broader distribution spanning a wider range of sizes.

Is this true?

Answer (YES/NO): NO